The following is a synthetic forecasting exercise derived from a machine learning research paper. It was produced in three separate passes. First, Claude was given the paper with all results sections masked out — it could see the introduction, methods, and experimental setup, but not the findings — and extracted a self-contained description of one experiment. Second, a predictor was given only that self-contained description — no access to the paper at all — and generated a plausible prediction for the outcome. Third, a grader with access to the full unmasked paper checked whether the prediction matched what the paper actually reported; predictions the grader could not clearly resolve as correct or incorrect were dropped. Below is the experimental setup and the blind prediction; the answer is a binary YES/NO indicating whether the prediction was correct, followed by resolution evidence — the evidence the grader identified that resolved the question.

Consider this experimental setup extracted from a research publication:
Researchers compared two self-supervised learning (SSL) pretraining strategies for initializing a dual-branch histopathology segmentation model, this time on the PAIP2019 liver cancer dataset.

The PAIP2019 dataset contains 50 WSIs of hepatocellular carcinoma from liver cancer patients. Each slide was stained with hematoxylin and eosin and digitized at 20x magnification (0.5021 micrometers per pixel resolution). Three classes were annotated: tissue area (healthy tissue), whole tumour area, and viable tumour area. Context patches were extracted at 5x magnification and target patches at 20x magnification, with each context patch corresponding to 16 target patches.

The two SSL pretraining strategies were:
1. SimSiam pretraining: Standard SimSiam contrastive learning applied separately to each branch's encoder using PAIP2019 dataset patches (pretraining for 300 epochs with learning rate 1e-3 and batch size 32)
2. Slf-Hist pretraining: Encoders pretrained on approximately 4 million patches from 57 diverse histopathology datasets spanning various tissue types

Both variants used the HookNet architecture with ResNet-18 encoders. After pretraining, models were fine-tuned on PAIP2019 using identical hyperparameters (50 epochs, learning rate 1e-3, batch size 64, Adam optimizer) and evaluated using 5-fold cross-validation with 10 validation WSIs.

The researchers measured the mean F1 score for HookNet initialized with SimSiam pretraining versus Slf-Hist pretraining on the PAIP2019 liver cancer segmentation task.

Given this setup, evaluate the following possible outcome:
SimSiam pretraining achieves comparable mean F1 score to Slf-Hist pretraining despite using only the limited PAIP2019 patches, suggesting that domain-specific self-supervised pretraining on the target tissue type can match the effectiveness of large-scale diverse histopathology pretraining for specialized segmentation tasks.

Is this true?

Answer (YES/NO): YES